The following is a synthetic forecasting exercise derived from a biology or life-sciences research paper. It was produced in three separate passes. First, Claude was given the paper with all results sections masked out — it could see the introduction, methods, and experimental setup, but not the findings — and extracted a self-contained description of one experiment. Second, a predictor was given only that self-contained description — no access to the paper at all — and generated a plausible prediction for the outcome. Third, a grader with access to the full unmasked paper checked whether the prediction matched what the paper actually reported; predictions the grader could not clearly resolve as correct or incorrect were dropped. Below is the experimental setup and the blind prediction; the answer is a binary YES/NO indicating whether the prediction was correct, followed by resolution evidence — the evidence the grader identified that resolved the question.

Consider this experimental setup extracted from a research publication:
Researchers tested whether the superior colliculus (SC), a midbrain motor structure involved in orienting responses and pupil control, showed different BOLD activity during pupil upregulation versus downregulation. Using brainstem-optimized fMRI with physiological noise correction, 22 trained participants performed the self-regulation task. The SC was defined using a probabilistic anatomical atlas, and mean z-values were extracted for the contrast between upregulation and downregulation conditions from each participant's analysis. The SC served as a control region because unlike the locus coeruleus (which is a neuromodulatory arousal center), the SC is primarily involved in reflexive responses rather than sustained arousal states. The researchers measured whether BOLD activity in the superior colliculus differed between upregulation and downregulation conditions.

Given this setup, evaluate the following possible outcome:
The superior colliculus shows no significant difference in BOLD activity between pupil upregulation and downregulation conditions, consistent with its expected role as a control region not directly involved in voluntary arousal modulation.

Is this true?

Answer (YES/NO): YES